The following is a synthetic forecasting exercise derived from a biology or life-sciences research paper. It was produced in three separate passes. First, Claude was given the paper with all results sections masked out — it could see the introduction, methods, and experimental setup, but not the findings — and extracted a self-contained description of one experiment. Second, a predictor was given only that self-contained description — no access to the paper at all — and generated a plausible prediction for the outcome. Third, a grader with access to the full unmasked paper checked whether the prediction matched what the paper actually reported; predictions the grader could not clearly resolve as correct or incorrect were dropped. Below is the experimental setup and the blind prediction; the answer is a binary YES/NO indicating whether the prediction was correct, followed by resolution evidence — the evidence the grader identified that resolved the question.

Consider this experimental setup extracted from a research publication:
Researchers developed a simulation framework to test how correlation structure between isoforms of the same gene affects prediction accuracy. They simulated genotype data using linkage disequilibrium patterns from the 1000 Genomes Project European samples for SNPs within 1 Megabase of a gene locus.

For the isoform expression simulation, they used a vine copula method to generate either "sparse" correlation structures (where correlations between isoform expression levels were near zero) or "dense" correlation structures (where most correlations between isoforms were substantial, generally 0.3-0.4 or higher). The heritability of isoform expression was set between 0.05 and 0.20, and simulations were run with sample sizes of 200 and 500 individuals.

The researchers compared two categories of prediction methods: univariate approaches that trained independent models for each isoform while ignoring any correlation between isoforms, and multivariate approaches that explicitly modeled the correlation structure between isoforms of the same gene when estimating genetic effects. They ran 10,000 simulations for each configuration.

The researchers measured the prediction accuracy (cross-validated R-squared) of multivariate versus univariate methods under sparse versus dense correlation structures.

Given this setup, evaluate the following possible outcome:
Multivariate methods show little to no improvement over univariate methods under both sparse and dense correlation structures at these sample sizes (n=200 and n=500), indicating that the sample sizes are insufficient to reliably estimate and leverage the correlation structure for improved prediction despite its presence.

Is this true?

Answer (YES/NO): NO